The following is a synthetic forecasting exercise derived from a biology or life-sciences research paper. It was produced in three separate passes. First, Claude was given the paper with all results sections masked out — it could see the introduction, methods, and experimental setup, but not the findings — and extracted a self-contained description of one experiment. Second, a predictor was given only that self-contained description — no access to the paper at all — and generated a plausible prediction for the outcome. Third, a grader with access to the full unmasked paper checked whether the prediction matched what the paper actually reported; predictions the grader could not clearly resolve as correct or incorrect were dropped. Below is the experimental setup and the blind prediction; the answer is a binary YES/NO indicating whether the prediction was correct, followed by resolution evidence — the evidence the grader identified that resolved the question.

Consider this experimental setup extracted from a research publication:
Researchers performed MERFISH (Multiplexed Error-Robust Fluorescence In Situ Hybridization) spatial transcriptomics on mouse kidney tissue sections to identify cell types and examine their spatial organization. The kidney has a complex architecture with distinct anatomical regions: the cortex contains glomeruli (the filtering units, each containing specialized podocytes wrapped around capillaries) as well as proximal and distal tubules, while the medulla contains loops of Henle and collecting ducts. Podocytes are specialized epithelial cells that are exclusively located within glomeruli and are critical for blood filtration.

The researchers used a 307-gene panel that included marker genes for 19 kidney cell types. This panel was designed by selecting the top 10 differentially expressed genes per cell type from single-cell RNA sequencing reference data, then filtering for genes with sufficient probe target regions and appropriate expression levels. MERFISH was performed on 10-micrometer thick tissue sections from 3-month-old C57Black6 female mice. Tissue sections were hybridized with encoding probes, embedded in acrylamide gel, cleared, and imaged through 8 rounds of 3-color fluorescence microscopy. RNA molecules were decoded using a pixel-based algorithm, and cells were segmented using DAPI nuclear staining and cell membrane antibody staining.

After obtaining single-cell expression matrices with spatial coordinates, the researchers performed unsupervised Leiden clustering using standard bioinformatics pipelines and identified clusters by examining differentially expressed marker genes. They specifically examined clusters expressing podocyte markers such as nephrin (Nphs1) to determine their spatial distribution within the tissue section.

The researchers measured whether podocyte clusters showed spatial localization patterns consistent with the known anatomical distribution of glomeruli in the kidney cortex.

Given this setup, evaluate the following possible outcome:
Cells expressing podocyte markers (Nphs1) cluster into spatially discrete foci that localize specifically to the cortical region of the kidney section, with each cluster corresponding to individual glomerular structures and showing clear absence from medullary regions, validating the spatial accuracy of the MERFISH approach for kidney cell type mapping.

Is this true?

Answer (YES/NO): YES